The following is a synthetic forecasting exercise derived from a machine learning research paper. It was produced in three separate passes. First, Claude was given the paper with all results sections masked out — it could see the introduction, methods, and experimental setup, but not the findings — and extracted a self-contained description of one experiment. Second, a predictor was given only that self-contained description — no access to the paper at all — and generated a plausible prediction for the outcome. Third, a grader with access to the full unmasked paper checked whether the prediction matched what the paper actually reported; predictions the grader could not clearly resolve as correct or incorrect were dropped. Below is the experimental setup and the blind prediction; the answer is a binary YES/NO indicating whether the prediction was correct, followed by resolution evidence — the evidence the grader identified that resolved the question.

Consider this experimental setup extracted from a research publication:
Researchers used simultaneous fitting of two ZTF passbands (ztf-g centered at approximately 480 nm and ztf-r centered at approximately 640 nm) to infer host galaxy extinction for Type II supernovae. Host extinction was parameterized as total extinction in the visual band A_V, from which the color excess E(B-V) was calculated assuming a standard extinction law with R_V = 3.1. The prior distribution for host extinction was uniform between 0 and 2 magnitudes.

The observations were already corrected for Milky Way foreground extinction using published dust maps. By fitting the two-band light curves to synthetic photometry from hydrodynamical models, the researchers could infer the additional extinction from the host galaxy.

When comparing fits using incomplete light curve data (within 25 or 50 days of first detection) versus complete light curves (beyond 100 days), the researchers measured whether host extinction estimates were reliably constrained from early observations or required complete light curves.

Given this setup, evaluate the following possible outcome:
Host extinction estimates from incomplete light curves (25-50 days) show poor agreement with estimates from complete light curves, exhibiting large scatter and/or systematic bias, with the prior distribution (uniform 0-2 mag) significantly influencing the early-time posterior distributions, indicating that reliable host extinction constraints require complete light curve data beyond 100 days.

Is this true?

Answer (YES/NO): NO